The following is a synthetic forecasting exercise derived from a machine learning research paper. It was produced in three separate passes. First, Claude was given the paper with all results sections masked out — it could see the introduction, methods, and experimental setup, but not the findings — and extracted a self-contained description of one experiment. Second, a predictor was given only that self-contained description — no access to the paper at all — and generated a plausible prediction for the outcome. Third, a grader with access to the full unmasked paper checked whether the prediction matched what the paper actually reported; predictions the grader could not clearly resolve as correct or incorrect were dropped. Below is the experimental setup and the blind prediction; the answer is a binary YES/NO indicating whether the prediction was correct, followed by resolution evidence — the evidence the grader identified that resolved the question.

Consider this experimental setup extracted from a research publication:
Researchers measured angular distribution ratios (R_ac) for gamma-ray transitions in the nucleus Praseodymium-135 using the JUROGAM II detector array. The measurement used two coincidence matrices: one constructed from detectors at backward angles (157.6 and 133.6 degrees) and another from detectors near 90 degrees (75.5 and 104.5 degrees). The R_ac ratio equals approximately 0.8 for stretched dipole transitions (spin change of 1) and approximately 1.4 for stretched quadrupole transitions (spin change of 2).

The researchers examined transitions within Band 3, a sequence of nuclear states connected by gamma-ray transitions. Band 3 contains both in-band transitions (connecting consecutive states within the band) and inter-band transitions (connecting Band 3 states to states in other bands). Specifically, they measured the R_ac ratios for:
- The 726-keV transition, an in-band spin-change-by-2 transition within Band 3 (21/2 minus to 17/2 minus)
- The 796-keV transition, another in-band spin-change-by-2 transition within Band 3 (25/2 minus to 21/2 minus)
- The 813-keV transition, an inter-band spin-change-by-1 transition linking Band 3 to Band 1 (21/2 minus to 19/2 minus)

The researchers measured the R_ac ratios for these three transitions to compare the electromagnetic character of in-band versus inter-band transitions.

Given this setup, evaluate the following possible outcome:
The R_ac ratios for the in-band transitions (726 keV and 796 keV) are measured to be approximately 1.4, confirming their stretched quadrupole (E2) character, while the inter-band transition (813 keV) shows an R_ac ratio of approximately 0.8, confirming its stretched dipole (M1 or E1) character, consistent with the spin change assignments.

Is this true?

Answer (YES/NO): NO